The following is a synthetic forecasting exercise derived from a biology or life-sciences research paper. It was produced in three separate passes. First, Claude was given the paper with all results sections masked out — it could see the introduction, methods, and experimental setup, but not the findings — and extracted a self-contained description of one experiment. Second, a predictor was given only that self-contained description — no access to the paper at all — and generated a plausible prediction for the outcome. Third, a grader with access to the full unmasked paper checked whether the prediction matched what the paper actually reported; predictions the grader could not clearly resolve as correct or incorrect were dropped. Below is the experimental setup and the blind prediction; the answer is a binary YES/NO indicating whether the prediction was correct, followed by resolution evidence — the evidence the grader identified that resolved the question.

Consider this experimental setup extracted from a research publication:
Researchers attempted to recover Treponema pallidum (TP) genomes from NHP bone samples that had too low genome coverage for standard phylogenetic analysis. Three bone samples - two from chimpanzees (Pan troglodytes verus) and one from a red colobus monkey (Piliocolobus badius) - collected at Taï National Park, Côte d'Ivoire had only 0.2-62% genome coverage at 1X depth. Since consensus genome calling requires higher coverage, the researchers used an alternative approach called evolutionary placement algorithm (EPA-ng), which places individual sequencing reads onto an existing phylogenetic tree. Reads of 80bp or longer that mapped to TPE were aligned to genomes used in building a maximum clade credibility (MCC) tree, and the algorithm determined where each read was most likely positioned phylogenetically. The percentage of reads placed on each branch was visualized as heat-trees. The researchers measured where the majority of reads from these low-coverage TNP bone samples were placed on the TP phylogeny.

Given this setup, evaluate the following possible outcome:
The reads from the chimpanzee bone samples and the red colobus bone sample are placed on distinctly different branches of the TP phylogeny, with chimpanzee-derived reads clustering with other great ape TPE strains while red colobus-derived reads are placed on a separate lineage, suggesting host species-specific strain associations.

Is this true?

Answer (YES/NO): NO